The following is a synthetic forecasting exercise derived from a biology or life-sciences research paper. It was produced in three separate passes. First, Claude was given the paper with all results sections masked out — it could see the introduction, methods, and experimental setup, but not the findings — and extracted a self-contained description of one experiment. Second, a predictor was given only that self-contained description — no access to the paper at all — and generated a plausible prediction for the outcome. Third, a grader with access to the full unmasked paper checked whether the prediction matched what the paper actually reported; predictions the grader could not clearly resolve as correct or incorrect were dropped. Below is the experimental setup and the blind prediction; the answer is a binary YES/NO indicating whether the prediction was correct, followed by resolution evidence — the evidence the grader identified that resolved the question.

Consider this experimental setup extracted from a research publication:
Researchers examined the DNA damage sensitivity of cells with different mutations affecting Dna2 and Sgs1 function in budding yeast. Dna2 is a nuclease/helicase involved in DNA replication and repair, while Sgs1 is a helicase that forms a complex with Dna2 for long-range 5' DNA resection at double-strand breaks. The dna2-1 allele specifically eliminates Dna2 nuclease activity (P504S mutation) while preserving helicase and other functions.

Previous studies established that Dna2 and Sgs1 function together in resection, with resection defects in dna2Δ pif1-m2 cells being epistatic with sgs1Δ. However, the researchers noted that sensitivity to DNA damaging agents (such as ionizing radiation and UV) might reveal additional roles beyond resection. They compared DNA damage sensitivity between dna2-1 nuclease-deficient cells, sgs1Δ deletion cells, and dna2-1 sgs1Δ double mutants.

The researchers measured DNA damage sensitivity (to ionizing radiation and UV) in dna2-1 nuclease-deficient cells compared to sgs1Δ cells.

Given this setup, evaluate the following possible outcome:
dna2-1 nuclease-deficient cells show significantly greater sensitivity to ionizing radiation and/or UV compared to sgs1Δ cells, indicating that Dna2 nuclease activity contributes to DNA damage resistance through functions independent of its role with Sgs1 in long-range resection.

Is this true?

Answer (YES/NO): YES